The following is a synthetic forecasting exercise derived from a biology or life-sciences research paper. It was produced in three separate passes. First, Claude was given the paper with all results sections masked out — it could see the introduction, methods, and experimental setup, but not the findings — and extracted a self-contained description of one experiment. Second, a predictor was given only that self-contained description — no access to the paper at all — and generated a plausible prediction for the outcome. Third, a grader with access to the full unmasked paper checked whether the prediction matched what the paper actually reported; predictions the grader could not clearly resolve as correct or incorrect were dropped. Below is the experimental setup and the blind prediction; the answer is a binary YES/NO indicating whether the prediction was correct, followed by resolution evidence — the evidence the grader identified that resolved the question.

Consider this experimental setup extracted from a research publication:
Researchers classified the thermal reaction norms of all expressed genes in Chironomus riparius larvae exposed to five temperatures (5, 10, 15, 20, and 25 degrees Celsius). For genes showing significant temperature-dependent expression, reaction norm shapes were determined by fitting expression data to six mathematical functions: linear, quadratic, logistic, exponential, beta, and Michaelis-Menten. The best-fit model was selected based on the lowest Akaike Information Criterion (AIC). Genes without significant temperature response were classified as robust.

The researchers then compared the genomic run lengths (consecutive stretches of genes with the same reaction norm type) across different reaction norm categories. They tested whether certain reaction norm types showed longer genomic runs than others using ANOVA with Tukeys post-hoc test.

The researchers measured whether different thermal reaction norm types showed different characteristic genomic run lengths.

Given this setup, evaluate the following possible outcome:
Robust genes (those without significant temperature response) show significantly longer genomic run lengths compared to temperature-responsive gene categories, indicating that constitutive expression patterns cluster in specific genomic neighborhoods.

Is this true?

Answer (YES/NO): NO